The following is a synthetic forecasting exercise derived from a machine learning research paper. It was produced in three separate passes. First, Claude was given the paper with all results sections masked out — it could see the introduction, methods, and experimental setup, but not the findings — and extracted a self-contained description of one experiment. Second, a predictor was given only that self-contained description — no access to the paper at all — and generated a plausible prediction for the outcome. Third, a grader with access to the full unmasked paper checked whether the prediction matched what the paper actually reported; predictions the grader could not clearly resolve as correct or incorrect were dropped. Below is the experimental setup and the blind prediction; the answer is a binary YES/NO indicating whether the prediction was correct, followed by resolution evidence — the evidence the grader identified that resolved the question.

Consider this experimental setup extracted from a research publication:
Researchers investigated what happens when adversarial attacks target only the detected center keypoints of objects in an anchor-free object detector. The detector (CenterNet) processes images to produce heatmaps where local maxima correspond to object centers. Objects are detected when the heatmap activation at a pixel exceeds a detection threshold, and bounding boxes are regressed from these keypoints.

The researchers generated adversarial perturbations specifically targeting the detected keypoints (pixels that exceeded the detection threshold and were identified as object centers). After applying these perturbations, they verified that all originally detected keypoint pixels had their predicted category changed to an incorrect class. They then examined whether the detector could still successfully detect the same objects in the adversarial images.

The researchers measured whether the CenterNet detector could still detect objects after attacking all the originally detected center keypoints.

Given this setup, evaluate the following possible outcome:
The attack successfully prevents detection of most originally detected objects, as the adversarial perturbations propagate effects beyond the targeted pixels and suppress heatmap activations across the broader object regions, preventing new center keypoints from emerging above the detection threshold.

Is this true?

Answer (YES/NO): NO